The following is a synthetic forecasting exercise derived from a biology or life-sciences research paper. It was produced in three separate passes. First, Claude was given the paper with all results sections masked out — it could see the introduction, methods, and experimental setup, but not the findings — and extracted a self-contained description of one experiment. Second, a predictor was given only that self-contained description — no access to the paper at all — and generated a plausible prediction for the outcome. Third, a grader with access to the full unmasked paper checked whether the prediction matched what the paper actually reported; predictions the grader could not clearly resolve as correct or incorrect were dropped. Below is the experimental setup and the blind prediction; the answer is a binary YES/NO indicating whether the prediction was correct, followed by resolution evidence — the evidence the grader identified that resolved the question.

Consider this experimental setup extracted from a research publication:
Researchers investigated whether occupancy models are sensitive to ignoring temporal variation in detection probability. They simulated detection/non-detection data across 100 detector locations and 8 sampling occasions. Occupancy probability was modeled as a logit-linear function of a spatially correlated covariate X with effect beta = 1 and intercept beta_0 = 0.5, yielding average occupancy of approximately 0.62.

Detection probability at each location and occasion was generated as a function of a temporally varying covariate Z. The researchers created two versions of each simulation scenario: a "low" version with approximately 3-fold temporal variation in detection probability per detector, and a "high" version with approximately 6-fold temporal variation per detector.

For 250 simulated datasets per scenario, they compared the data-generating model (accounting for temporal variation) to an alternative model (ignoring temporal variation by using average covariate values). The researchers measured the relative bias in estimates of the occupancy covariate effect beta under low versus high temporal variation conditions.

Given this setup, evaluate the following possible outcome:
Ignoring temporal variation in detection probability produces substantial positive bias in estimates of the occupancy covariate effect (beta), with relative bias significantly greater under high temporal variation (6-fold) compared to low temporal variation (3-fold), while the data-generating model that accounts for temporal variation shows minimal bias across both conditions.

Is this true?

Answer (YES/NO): NO